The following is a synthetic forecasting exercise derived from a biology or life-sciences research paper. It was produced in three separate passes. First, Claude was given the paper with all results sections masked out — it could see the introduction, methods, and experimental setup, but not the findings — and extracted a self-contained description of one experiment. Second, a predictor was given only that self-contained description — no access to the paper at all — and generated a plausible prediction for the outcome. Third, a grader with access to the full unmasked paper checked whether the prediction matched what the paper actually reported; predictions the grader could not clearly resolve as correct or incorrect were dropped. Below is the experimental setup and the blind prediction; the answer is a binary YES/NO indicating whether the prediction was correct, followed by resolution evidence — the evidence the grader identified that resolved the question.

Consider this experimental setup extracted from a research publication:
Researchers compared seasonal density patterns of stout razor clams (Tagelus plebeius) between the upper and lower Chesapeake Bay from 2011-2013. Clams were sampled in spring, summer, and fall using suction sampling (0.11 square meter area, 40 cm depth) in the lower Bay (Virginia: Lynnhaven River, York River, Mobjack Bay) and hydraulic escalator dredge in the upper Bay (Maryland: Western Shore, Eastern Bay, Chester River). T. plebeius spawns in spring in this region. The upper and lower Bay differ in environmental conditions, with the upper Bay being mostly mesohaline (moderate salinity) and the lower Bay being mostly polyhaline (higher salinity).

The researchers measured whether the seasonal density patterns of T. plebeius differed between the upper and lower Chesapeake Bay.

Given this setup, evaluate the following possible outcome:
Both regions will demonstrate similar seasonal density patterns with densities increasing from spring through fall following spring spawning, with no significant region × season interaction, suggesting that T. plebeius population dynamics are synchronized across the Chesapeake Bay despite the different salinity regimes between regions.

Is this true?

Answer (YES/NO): NO